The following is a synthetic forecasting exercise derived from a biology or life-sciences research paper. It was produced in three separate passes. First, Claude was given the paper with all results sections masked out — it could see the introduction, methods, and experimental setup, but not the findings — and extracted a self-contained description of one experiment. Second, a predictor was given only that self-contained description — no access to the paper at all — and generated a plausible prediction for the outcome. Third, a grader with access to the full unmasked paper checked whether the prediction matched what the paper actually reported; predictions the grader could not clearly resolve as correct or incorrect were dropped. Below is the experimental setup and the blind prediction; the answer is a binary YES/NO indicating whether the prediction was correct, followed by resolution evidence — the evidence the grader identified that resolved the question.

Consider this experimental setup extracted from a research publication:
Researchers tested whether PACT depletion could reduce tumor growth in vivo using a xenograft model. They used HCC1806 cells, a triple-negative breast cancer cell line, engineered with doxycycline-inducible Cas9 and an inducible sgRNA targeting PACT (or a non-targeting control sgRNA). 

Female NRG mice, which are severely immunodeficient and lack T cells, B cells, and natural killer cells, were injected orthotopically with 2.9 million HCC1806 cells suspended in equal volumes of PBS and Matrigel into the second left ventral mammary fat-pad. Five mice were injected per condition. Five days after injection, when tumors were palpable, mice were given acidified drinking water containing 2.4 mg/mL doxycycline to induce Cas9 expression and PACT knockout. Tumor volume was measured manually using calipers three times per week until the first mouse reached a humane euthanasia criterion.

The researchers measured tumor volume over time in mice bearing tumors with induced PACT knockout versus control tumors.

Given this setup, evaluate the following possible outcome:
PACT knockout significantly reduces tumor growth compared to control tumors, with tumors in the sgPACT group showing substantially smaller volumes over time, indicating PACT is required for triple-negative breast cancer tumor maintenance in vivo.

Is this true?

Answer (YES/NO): YES